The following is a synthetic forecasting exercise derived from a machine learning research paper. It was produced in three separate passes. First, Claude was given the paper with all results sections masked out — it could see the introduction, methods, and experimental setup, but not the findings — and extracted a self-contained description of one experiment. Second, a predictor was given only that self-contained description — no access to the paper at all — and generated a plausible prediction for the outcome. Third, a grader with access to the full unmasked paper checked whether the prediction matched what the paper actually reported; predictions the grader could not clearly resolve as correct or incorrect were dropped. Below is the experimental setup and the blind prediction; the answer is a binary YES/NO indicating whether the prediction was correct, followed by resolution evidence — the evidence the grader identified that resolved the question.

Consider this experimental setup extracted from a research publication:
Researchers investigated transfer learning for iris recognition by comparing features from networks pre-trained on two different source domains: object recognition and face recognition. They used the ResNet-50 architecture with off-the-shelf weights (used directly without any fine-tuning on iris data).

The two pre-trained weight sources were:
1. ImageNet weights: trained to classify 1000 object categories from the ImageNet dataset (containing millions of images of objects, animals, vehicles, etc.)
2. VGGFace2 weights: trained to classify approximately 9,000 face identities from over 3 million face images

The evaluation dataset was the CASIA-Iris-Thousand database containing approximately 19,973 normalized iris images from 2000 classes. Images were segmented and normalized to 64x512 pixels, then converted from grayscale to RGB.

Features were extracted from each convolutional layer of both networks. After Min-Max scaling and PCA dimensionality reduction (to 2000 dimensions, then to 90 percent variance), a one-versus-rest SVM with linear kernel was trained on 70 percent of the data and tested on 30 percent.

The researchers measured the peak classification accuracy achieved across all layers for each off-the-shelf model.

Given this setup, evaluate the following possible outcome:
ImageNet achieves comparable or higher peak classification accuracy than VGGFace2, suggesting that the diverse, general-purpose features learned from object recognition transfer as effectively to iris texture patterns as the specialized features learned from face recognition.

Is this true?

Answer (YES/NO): YES